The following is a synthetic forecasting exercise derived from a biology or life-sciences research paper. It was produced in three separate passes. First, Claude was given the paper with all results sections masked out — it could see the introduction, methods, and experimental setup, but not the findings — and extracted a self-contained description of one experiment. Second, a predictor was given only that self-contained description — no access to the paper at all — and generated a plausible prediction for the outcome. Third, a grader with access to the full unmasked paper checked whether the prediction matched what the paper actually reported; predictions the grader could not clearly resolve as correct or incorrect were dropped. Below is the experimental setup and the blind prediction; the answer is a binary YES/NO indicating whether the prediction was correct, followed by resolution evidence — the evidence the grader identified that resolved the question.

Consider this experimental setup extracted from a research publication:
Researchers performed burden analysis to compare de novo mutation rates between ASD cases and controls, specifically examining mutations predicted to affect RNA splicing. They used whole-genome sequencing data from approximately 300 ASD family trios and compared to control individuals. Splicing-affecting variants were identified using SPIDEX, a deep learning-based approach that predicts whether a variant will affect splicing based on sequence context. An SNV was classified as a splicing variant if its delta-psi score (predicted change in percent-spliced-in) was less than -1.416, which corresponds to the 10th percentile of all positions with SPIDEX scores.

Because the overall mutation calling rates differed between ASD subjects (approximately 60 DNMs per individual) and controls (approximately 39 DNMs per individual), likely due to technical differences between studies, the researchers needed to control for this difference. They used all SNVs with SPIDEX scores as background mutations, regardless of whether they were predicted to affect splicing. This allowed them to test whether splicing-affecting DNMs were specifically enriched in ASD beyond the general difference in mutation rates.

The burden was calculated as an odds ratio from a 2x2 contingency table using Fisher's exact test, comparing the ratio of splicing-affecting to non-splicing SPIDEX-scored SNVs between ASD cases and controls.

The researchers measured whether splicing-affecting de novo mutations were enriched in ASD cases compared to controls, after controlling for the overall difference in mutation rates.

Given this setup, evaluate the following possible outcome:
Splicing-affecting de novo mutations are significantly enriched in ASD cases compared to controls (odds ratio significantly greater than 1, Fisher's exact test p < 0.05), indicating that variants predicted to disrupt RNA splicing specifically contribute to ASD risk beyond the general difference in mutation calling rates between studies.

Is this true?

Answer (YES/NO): YES